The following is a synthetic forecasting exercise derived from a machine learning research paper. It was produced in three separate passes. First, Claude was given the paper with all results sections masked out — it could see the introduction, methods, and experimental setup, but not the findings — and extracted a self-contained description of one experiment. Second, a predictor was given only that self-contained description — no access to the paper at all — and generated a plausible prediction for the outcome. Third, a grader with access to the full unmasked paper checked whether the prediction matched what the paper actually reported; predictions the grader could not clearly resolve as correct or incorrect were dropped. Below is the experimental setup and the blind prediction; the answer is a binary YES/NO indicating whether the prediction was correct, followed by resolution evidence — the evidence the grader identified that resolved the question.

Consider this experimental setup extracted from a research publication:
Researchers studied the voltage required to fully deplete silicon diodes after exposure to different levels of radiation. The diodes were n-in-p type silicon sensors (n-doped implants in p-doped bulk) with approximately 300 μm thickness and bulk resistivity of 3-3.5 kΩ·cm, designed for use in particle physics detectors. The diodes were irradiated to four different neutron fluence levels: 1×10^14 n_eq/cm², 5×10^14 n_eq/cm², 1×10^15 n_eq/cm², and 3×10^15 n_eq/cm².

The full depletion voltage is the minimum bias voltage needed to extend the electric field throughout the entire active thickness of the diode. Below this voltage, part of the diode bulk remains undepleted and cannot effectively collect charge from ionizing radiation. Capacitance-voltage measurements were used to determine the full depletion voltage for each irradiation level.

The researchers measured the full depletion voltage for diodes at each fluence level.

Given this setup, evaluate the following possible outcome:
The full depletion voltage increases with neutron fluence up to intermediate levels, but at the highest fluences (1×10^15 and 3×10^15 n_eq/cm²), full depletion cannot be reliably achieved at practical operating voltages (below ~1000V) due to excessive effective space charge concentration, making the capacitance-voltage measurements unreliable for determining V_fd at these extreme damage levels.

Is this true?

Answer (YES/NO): NO